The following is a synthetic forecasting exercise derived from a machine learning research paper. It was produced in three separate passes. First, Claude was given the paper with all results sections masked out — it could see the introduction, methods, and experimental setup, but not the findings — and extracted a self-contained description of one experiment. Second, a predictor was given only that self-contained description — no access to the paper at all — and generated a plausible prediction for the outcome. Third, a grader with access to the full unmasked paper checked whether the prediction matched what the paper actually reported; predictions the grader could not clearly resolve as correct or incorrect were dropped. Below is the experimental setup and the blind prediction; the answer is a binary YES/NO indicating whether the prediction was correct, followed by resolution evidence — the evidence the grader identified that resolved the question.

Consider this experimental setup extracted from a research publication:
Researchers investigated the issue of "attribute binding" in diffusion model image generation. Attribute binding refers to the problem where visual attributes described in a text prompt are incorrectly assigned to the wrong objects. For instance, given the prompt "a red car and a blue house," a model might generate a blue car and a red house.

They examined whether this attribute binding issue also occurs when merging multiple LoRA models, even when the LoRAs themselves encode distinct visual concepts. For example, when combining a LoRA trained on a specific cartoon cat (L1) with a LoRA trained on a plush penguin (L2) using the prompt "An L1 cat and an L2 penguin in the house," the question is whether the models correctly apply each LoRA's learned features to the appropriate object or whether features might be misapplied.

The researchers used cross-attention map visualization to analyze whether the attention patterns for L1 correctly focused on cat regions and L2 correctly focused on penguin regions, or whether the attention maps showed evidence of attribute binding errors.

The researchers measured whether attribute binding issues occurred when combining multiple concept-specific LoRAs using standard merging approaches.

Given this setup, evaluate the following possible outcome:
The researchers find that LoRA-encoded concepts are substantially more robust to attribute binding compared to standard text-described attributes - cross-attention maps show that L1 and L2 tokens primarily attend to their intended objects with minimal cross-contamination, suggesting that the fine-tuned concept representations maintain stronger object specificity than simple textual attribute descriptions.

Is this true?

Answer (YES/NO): NO